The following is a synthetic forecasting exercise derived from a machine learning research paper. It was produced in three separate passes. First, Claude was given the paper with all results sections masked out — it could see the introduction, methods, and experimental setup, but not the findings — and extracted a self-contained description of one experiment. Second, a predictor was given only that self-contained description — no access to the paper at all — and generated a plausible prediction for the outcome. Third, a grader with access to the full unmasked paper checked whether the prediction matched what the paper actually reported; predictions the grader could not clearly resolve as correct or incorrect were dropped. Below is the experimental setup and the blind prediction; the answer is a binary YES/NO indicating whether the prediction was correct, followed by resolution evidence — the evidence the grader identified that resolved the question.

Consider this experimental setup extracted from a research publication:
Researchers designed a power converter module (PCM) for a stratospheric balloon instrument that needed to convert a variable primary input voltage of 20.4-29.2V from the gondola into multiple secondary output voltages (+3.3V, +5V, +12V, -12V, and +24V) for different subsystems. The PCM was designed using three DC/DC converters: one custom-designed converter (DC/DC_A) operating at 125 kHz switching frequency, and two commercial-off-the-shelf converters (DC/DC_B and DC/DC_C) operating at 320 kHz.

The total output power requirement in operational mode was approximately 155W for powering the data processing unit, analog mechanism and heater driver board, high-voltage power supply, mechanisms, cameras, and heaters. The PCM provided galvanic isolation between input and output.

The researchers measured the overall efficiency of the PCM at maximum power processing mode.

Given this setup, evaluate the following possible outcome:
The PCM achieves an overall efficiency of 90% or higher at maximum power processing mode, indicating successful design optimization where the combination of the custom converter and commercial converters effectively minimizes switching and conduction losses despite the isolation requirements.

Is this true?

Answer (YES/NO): NO